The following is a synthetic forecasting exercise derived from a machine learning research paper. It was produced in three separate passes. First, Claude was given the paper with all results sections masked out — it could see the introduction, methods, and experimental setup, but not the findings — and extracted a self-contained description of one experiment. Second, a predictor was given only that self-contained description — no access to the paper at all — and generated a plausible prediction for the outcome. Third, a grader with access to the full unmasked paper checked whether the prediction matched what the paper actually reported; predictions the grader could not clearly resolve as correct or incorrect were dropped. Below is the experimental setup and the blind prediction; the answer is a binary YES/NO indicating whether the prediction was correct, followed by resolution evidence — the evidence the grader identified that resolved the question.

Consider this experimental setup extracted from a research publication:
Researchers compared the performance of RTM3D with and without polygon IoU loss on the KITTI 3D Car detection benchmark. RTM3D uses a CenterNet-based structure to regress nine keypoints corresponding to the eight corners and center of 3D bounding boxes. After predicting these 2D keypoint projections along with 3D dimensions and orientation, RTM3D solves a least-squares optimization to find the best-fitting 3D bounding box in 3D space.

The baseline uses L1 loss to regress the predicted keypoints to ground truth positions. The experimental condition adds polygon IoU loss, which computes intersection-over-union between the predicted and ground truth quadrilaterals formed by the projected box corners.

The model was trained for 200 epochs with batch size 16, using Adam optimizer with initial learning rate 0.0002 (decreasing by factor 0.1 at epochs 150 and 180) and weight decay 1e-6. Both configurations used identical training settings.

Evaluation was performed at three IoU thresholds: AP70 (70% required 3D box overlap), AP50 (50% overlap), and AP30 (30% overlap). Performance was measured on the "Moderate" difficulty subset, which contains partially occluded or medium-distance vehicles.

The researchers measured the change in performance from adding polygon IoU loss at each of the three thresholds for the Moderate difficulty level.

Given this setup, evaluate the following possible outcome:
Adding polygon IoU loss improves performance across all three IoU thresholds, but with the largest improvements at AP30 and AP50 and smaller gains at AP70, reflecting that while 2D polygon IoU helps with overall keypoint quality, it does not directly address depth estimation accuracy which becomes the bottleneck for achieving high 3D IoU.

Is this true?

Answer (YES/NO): NO